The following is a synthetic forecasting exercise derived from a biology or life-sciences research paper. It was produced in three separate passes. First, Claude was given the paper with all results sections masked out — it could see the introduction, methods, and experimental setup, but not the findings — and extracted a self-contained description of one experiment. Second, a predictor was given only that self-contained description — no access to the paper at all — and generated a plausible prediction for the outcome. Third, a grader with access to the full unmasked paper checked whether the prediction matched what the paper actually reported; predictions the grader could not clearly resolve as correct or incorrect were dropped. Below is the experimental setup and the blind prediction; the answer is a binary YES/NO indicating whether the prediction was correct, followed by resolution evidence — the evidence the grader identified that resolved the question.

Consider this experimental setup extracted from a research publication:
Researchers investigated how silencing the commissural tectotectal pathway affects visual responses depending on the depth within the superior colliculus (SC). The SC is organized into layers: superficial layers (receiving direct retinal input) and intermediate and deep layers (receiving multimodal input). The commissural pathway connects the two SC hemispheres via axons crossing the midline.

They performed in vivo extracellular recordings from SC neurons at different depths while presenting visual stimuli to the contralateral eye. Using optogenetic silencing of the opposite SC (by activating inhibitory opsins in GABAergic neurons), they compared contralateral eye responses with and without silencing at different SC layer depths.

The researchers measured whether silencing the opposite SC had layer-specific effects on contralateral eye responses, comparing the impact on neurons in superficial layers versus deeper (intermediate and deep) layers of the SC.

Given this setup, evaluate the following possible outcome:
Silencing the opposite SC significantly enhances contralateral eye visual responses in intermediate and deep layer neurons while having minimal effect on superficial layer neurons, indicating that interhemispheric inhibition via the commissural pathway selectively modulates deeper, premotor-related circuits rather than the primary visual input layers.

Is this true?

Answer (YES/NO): NO